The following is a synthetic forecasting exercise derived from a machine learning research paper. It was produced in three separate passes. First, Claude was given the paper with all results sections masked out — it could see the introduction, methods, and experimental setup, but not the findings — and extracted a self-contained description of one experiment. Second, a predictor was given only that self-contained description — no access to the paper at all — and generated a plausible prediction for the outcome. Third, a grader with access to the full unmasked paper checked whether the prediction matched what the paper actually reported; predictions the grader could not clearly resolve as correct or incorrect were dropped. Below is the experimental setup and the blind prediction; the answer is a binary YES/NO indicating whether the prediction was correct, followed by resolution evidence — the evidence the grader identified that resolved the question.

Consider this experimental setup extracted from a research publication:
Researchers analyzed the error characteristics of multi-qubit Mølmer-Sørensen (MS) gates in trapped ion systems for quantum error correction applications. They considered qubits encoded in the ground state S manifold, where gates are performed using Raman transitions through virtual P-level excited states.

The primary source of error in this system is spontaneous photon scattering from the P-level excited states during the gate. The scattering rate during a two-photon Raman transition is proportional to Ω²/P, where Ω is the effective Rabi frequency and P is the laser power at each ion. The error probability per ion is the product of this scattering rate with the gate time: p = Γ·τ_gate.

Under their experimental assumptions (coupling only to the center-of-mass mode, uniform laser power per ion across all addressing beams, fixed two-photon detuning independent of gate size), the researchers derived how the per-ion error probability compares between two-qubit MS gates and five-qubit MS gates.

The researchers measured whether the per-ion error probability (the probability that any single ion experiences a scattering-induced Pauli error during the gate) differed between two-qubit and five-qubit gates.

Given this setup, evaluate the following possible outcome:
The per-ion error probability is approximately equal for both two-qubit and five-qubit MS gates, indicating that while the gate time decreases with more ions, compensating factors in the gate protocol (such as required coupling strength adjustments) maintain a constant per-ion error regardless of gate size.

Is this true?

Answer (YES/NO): NO